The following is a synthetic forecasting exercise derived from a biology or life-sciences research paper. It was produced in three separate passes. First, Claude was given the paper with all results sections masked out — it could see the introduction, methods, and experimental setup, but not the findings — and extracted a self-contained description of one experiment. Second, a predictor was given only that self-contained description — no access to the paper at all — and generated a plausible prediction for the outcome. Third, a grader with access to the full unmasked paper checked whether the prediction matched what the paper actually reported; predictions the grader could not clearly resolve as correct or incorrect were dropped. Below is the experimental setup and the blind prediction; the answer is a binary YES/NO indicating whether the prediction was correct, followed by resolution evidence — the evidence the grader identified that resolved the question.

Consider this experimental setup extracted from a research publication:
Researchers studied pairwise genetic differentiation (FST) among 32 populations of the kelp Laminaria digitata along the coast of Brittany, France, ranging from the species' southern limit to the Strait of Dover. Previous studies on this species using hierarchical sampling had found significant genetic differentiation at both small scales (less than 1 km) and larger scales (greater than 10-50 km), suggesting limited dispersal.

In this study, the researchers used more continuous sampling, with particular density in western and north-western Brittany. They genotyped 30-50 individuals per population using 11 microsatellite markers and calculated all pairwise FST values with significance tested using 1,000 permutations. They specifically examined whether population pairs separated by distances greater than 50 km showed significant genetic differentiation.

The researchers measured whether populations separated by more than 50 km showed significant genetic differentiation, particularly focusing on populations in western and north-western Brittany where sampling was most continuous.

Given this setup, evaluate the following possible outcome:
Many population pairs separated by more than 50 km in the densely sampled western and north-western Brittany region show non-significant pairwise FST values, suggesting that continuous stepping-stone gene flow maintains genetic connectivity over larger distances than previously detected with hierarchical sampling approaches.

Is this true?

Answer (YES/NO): YES